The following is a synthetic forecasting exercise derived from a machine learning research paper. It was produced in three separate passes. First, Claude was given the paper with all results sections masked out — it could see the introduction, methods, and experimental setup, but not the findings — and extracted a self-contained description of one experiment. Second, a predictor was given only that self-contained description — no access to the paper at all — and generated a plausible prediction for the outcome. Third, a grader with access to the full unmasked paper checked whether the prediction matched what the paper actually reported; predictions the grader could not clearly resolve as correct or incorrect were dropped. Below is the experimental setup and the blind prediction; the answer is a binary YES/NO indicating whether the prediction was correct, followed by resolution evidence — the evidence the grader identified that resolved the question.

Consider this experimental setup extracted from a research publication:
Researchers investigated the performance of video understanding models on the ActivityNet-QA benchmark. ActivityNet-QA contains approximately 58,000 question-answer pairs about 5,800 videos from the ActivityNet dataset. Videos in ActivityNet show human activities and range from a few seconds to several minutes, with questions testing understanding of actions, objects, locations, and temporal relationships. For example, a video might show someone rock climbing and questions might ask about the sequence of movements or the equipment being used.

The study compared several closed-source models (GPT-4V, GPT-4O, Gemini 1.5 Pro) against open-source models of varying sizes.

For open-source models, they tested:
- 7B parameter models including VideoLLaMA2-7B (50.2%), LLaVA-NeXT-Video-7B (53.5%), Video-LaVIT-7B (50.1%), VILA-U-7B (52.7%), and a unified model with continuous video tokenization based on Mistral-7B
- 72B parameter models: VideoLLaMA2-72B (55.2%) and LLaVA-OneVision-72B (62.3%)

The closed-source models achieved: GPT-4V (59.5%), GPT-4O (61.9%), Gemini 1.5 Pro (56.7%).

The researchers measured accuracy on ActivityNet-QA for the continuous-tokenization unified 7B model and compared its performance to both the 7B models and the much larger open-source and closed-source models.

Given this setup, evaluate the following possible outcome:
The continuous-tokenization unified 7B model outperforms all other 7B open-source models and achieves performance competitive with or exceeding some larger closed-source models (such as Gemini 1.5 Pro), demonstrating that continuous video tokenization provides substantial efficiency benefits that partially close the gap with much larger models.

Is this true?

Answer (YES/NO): YES